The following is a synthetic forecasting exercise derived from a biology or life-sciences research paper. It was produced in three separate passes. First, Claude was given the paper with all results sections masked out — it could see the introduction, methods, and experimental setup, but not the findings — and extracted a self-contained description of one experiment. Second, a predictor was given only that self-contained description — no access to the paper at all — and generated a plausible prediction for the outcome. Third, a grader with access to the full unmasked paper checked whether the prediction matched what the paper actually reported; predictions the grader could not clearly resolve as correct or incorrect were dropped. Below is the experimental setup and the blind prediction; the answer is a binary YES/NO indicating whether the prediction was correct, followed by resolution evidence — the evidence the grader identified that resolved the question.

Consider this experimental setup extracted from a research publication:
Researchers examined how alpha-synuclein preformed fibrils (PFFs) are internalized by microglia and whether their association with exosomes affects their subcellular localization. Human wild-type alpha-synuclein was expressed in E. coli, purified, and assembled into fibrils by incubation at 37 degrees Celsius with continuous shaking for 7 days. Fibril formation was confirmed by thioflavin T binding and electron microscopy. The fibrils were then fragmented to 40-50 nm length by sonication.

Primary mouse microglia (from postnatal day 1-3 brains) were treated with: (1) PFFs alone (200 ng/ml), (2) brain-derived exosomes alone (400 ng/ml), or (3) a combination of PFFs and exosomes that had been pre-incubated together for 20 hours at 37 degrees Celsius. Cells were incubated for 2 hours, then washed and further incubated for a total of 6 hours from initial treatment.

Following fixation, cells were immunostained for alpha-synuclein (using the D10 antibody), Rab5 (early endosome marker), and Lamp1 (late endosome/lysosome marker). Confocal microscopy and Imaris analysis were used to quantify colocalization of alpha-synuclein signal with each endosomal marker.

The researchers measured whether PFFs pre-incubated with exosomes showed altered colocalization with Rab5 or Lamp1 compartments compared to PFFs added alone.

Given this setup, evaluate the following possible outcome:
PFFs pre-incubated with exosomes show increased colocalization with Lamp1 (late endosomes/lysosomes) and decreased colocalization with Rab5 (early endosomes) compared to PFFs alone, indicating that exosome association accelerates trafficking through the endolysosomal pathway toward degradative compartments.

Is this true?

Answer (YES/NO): NO